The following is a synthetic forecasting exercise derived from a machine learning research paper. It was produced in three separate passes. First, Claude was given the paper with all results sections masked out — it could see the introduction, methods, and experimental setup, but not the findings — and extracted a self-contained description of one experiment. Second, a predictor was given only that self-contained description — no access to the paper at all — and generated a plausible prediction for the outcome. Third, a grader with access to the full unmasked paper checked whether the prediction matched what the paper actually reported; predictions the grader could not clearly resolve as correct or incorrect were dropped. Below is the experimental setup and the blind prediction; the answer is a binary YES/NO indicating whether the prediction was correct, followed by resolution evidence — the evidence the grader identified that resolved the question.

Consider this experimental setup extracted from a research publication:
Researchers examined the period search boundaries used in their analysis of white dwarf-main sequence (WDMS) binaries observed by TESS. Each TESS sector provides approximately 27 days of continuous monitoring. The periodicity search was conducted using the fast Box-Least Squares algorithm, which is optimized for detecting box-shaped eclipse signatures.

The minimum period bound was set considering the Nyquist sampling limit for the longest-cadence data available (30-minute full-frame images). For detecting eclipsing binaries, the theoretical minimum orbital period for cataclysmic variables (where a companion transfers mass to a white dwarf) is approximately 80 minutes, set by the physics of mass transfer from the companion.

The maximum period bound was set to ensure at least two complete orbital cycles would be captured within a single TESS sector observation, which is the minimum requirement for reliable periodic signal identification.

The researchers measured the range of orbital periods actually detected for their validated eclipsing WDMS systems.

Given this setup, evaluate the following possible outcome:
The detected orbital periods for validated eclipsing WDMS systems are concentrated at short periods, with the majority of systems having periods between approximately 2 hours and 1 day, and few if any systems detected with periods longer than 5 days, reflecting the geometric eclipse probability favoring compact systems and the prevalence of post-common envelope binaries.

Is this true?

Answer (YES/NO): YES